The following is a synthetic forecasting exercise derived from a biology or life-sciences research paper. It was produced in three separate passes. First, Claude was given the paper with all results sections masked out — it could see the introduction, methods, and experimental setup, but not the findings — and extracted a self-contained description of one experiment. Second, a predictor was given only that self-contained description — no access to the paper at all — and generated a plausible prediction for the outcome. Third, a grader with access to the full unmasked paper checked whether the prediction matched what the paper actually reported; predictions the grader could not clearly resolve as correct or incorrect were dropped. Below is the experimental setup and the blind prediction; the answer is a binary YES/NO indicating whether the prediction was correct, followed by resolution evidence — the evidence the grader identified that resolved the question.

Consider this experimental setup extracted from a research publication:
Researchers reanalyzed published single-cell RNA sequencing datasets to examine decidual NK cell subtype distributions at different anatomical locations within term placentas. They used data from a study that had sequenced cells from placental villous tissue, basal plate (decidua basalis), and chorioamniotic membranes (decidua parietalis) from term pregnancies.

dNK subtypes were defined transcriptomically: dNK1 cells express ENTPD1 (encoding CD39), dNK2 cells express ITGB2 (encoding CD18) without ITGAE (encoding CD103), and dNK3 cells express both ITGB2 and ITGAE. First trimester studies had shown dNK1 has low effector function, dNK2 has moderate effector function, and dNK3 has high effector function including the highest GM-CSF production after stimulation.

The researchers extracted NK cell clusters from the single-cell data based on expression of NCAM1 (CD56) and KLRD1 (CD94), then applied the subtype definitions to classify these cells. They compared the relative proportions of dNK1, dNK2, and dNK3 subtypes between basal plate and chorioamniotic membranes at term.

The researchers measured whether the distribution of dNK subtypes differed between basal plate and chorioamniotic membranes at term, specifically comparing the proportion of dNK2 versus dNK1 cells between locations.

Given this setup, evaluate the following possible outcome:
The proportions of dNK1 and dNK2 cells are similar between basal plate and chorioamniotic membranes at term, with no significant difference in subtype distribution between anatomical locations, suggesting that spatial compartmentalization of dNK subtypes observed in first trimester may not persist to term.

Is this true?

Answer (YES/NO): NO